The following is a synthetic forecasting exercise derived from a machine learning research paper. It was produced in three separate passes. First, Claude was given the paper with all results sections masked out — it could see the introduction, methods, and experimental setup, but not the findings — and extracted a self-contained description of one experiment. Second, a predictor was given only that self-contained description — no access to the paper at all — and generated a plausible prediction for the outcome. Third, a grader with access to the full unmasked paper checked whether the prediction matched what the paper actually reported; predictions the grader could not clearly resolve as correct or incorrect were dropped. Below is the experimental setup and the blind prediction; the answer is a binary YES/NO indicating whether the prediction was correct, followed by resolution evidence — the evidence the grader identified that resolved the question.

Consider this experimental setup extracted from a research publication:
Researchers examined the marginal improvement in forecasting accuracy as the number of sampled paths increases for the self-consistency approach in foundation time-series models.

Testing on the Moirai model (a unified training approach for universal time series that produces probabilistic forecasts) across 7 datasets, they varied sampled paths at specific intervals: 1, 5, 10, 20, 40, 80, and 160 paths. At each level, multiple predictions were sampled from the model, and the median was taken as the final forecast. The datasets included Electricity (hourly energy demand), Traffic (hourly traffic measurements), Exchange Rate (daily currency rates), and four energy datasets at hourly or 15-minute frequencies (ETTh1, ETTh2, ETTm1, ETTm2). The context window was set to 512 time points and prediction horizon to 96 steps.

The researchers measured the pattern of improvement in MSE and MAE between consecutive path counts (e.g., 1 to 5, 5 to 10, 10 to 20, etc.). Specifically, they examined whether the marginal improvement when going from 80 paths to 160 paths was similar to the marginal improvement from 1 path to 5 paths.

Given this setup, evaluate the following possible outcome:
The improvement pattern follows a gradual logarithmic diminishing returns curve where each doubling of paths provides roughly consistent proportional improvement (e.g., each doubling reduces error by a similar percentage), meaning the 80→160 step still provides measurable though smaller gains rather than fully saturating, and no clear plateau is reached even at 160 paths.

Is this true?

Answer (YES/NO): NO